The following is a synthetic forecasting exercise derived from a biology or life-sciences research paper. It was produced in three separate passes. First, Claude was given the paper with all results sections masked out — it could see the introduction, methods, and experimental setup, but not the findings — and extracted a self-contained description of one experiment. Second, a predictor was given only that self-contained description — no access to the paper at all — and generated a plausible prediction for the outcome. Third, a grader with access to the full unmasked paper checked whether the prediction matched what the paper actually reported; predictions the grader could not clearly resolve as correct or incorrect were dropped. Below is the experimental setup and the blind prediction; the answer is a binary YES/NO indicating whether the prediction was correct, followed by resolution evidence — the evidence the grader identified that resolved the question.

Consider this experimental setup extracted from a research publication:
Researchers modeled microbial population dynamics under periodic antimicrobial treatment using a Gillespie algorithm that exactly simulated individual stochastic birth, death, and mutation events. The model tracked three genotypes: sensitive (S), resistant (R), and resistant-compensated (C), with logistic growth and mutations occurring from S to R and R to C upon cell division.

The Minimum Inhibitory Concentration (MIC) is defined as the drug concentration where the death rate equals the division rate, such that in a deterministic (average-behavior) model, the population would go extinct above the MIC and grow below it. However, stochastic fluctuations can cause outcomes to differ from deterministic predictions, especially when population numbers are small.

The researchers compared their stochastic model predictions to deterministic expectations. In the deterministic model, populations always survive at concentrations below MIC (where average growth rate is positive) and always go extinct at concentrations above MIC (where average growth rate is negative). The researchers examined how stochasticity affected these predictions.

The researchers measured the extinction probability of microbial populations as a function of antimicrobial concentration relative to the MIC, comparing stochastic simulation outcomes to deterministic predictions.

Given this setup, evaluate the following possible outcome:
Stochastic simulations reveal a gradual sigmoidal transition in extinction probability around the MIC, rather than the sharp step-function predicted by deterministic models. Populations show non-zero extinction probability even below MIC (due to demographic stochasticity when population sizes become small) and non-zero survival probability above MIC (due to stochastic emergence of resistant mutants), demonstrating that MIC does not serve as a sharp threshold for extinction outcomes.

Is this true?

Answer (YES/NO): NO